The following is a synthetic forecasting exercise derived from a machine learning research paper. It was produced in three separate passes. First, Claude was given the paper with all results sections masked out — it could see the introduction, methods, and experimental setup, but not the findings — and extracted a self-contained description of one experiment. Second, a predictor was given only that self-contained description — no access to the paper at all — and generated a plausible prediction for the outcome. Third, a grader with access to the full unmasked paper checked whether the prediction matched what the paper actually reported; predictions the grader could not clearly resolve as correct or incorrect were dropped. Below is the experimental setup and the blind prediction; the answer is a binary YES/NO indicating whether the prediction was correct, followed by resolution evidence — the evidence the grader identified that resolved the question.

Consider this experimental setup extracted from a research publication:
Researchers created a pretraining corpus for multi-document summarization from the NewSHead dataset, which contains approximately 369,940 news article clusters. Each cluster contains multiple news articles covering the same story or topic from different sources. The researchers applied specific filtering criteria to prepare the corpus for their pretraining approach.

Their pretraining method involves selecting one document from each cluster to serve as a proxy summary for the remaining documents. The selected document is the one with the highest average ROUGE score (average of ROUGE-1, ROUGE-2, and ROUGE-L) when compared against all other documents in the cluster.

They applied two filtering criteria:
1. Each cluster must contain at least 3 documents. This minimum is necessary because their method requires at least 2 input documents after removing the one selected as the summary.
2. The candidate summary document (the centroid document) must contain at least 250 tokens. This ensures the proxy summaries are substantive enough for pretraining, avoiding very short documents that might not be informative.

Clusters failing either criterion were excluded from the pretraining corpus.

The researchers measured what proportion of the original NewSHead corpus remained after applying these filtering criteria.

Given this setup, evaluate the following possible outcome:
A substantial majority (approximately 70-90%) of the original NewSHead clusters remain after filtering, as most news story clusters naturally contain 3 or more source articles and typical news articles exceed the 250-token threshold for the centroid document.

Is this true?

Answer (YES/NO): NO